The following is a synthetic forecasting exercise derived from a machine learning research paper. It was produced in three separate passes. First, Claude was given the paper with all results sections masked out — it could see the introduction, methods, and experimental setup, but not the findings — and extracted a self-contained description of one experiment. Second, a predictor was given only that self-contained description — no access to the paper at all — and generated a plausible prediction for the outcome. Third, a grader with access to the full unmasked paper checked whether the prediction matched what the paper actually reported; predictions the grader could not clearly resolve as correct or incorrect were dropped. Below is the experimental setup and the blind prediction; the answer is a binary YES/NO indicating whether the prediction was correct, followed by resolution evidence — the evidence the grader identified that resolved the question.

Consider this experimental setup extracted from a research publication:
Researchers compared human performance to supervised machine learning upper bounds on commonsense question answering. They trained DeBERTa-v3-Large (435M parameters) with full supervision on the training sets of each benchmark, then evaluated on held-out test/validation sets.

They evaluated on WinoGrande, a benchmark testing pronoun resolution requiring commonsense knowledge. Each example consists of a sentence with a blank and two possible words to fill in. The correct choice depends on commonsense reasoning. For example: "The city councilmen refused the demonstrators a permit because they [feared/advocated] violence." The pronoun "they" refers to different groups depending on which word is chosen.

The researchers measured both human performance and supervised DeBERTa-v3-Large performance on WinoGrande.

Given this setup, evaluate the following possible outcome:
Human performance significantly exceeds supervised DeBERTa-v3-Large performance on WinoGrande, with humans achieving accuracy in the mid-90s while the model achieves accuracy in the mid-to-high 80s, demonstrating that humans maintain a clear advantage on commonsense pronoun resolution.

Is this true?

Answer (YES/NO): NO